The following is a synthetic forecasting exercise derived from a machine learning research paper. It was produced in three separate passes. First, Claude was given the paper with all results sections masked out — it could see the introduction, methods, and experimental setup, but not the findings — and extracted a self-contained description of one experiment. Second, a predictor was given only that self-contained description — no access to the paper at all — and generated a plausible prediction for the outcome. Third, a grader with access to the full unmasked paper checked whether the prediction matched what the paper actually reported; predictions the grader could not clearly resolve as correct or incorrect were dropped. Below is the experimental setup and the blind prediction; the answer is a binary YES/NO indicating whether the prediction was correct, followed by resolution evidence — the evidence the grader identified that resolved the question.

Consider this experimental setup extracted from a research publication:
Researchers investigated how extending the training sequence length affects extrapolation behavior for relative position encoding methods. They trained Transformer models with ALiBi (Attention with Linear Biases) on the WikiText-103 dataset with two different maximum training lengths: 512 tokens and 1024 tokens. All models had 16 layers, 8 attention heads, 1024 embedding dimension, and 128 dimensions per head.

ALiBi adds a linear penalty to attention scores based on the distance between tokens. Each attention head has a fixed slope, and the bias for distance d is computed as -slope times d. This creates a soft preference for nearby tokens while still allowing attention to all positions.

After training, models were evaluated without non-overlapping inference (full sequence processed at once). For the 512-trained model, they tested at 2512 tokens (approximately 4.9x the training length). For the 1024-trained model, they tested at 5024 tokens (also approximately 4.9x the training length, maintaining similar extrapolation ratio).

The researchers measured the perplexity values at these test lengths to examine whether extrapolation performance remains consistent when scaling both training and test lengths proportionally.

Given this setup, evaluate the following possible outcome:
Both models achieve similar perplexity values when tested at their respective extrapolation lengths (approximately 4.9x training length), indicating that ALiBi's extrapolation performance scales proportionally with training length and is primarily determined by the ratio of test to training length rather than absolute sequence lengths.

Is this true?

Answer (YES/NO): NO